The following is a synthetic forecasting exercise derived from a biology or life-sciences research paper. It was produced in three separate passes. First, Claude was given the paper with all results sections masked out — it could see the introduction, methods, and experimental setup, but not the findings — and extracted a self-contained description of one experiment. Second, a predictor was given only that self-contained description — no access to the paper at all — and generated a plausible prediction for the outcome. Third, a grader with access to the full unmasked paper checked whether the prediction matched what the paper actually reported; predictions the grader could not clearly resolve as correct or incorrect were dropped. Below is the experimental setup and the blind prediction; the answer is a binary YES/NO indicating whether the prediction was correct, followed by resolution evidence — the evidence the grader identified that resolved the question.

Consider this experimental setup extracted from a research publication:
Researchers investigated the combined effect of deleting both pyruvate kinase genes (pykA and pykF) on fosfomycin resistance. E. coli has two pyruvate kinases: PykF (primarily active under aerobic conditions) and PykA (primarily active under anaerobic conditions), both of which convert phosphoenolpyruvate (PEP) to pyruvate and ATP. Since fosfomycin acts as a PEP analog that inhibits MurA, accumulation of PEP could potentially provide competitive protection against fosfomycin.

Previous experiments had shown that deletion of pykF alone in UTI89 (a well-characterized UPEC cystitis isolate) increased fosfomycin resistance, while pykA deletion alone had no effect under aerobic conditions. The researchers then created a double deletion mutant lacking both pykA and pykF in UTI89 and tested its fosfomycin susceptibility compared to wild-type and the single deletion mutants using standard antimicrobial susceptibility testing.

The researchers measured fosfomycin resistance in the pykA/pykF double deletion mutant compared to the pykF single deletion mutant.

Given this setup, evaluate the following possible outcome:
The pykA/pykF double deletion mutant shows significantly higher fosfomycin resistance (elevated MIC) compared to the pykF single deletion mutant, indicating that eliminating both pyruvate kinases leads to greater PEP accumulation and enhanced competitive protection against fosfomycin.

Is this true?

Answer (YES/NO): YES